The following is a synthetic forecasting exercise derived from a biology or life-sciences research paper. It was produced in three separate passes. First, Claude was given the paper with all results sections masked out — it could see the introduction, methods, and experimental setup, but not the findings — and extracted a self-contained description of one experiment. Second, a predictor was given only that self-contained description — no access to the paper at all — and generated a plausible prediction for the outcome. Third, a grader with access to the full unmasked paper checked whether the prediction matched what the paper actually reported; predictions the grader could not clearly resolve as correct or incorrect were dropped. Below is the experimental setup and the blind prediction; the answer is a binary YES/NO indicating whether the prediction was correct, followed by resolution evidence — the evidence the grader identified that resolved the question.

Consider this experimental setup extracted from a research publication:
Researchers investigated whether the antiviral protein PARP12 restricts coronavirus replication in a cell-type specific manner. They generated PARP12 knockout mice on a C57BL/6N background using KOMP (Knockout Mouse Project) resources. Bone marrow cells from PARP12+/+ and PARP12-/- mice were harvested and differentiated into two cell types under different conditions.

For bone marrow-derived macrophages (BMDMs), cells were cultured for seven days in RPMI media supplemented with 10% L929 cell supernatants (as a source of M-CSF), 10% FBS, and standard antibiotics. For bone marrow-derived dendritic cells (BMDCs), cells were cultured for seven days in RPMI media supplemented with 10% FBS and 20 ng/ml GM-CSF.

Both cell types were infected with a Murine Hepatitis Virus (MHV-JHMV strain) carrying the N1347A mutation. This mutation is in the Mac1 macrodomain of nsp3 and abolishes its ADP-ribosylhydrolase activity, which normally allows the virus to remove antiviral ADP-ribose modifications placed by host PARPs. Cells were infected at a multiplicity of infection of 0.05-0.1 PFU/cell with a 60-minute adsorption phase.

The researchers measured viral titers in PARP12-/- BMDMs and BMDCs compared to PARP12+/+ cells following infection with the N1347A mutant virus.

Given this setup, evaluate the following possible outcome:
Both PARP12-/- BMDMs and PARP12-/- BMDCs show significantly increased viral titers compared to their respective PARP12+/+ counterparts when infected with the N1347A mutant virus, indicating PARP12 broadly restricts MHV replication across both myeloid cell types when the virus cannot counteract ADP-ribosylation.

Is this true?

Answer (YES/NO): NO